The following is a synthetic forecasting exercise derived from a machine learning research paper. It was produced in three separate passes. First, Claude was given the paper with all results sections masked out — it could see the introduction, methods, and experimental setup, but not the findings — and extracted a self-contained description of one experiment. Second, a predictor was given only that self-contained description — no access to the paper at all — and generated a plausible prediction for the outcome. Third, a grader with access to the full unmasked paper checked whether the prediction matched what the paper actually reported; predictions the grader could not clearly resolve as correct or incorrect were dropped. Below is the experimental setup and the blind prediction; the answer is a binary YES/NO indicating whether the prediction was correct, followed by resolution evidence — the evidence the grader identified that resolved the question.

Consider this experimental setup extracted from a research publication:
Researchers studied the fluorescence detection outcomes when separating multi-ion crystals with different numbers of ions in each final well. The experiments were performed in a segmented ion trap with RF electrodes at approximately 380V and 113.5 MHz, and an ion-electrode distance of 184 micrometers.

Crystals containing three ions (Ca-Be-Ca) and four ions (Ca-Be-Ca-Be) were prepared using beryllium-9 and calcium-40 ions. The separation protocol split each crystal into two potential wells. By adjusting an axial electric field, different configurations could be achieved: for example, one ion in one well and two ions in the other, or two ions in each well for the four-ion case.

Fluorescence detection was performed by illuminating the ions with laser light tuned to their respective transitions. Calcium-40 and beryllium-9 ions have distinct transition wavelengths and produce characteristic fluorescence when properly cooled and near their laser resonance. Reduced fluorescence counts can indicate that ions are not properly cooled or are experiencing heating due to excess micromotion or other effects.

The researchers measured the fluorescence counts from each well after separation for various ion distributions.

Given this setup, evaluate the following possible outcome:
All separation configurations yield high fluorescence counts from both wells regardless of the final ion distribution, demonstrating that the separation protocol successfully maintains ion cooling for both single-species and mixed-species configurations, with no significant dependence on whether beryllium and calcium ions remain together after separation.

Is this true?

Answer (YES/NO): NO